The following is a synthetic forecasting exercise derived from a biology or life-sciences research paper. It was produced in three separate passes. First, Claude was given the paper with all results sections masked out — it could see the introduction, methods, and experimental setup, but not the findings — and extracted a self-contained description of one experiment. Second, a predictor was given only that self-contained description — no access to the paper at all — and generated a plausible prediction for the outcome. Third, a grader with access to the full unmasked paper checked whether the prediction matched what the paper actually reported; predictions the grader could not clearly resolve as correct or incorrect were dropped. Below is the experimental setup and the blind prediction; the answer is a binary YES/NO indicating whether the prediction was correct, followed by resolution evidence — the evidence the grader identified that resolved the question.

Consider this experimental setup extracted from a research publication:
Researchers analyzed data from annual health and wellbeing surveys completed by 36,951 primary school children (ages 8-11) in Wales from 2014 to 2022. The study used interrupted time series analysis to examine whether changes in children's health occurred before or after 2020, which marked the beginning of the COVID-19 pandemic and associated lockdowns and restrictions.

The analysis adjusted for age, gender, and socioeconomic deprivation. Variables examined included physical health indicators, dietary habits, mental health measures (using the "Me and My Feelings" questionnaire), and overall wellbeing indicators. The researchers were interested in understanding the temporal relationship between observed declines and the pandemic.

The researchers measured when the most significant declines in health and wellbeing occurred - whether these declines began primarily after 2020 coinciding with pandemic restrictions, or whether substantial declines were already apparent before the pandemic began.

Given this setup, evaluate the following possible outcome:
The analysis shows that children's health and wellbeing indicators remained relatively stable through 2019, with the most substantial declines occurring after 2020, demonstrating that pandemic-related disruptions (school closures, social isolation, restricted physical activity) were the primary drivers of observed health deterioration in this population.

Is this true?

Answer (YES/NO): NO